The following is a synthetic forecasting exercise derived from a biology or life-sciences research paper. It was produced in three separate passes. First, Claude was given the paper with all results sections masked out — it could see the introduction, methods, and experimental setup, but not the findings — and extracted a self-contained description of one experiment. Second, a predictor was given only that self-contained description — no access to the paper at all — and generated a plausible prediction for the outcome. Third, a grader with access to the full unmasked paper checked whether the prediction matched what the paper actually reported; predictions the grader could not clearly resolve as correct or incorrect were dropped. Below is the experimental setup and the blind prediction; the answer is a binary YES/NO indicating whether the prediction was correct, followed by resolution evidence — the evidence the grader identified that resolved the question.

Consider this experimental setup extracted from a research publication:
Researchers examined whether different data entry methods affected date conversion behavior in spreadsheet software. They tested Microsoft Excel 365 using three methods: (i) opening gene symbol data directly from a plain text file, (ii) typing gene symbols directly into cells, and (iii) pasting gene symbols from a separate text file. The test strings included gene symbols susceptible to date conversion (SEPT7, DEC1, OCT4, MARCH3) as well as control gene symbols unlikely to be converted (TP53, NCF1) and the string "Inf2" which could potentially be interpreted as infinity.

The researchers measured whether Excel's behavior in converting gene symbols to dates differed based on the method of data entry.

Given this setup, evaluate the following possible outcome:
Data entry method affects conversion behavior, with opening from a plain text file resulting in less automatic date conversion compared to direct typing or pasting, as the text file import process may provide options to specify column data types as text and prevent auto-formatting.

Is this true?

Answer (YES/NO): NO